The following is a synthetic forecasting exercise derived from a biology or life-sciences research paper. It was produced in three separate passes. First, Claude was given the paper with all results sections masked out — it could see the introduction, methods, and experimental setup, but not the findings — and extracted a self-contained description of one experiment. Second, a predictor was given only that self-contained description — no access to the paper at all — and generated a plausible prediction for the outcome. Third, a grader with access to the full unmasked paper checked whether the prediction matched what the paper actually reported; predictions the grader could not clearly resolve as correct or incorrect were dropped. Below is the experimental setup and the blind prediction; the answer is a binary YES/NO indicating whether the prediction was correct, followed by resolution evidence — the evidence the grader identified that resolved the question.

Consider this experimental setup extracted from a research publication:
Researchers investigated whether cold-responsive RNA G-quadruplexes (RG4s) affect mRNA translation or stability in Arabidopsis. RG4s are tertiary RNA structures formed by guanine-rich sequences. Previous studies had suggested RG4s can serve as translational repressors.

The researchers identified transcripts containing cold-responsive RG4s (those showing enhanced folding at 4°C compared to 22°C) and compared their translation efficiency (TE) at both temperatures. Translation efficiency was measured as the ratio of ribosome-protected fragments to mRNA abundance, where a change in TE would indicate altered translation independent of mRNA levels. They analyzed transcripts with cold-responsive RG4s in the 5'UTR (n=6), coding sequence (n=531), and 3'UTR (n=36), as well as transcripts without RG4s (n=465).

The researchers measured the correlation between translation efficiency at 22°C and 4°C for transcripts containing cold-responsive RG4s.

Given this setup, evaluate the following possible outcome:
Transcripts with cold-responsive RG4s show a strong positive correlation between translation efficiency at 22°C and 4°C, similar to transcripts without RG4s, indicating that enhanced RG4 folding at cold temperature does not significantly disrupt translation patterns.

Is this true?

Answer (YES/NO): YES